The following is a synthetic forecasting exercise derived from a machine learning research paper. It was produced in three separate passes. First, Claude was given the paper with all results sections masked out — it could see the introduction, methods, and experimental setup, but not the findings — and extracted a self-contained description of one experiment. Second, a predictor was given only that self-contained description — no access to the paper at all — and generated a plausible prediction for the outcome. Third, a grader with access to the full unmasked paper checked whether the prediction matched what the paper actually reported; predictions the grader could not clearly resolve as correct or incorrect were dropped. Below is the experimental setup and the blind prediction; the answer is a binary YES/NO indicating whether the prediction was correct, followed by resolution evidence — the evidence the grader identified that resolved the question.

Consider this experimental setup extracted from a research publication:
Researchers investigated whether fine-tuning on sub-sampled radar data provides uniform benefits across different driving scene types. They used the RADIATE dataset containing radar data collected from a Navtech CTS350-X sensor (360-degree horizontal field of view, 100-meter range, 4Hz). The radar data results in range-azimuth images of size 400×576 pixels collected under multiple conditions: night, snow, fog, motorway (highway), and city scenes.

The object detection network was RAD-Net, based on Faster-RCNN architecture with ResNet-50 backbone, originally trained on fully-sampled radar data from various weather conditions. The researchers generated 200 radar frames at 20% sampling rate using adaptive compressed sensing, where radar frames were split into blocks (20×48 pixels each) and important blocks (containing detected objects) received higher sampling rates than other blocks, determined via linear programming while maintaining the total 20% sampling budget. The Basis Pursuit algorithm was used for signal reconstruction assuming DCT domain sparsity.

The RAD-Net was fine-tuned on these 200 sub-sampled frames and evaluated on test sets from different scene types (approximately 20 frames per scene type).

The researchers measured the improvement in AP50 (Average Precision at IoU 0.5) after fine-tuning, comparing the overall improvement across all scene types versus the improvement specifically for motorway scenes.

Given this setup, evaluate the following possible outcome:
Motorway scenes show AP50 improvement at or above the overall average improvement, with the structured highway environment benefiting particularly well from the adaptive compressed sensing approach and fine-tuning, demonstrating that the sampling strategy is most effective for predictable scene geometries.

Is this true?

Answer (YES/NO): YES